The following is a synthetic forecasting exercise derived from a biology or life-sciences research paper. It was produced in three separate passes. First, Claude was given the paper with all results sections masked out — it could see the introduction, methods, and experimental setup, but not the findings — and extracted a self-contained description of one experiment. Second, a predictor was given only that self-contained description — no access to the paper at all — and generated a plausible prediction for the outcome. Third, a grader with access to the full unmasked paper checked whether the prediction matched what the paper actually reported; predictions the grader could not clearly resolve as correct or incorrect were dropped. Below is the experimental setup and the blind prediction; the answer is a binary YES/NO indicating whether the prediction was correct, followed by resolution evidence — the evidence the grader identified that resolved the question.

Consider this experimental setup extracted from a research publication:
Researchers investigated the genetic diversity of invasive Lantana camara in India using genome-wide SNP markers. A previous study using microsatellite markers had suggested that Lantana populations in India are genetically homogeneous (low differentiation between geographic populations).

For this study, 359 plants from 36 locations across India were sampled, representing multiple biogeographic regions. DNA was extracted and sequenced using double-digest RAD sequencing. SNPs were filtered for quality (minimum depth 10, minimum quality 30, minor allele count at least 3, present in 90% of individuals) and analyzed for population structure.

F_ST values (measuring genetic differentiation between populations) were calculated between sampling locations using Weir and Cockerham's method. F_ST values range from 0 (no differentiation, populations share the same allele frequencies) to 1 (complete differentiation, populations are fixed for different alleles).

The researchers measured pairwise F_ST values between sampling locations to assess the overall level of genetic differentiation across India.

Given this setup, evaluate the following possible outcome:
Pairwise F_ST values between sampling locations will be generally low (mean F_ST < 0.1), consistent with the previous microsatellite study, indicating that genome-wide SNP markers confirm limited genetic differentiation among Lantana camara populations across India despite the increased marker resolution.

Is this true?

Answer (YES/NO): NO